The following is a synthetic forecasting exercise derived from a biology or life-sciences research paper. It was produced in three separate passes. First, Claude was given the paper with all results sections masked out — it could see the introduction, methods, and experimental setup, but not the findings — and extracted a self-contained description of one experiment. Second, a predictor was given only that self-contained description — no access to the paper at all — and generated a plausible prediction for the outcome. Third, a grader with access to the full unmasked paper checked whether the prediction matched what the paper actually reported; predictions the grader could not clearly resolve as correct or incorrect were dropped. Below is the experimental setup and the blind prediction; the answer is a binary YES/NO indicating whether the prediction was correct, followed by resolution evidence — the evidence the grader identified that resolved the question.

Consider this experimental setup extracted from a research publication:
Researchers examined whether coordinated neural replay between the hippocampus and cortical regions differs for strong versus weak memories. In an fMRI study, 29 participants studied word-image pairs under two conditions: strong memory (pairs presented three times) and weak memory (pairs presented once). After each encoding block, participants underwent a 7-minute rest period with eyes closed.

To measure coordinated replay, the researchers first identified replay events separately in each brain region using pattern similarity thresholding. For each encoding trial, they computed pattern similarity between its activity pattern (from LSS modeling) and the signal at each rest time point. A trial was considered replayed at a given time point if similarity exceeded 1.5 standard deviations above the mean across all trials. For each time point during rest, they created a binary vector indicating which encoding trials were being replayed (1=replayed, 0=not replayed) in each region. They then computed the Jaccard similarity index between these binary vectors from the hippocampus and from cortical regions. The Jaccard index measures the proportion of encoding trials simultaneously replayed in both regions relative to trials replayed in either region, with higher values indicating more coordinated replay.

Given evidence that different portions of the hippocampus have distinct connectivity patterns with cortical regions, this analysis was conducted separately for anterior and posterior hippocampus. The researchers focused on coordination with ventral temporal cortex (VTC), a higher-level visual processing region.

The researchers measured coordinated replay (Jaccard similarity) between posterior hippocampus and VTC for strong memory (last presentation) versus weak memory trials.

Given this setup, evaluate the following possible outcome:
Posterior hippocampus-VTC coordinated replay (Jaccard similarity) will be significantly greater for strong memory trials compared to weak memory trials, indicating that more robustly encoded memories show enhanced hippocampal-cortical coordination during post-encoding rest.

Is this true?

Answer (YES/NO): YES